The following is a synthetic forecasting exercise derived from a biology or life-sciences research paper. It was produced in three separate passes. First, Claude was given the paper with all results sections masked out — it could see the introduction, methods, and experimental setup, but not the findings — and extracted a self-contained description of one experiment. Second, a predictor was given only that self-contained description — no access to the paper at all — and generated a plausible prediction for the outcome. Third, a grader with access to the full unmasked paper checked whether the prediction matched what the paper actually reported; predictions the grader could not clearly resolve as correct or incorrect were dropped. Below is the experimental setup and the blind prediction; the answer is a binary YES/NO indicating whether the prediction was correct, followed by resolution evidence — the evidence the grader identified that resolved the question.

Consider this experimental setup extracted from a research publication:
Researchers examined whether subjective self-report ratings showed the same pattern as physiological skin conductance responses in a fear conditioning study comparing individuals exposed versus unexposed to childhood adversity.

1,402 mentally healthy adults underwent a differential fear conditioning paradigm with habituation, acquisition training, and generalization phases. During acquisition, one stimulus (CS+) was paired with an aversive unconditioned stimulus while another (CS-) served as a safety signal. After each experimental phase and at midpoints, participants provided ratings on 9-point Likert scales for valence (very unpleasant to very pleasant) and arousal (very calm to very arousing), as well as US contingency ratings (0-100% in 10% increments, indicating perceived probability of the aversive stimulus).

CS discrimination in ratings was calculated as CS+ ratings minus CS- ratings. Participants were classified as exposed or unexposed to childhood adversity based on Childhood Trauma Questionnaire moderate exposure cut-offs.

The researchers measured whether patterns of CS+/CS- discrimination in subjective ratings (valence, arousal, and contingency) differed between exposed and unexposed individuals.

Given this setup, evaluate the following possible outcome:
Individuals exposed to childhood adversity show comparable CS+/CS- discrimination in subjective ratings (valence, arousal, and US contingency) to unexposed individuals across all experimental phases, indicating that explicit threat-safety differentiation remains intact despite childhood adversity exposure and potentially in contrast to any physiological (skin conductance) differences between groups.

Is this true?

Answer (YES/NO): YES